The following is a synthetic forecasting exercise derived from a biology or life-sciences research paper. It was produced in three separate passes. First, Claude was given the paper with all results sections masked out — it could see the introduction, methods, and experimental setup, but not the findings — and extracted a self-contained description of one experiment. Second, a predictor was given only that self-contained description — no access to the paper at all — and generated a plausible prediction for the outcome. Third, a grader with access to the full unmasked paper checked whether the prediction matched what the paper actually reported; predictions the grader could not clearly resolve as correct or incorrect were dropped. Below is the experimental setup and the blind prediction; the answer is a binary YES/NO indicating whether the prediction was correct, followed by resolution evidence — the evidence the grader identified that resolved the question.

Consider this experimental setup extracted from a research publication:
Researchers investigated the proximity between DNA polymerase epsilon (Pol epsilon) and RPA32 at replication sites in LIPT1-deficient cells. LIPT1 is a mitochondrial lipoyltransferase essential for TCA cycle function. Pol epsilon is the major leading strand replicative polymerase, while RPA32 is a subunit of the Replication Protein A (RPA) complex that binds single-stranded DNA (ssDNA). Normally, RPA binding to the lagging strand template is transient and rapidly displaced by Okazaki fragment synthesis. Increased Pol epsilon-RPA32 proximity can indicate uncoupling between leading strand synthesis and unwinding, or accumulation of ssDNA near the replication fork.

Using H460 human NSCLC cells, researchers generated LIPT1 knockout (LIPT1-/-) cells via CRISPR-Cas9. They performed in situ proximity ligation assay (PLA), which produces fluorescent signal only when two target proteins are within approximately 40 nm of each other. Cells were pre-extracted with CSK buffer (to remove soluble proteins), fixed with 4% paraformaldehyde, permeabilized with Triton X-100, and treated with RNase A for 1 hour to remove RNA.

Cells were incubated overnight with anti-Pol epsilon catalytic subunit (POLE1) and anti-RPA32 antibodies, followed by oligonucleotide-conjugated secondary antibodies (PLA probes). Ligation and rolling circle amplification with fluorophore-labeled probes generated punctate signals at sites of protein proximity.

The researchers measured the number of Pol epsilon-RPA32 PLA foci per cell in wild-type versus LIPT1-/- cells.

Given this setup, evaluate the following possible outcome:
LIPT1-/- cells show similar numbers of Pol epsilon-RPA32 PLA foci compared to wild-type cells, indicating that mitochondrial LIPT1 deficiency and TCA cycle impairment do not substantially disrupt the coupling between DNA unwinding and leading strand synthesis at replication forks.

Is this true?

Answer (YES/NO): NO